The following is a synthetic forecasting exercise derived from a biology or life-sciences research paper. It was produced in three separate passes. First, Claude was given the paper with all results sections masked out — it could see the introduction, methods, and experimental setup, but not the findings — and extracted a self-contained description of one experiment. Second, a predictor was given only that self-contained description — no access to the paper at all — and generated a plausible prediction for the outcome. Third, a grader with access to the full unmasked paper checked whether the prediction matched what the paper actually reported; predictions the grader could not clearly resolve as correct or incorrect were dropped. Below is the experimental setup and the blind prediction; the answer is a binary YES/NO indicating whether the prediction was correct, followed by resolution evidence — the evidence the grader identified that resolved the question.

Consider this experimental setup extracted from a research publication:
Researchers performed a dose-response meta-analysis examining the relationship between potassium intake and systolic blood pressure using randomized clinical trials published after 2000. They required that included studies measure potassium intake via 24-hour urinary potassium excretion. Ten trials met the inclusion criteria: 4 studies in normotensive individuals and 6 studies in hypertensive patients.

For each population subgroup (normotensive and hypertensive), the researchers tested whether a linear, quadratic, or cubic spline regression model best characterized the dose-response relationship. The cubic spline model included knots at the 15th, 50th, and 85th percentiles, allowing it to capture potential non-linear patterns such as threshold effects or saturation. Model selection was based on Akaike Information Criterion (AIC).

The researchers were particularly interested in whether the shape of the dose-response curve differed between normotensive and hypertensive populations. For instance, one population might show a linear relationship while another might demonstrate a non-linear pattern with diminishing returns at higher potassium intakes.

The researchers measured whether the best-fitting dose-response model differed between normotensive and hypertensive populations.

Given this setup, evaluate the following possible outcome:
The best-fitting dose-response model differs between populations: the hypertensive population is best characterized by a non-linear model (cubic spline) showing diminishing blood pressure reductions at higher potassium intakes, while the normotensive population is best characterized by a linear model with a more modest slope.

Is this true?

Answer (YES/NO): NO